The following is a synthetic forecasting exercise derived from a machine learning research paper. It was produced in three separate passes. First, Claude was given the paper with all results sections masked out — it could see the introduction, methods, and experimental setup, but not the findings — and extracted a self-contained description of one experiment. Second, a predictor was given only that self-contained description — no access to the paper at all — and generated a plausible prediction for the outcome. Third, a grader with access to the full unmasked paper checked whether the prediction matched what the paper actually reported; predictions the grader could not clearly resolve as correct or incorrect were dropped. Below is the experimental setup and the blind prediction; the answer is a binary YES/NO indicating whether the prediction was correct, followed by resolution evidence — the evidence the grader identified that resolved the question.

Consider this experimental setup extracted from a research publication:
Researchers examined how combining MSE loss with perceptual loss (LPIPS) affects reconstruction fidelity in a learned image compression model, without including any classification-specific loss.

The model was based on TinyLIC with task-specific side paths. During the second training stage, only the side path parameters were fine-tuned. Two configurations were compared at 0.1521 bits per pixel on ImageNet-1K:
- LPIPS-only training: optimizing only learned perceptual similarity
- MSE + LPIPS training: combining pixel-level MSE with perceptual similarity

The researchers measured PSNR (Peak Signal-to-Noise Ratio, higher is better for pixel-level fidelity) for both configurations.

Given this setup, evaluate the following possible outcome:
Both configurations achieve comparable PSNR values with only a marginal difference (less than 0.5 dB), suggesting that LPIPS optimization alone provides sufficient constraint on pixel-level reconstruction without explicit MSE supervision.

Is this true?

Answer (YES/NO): NO